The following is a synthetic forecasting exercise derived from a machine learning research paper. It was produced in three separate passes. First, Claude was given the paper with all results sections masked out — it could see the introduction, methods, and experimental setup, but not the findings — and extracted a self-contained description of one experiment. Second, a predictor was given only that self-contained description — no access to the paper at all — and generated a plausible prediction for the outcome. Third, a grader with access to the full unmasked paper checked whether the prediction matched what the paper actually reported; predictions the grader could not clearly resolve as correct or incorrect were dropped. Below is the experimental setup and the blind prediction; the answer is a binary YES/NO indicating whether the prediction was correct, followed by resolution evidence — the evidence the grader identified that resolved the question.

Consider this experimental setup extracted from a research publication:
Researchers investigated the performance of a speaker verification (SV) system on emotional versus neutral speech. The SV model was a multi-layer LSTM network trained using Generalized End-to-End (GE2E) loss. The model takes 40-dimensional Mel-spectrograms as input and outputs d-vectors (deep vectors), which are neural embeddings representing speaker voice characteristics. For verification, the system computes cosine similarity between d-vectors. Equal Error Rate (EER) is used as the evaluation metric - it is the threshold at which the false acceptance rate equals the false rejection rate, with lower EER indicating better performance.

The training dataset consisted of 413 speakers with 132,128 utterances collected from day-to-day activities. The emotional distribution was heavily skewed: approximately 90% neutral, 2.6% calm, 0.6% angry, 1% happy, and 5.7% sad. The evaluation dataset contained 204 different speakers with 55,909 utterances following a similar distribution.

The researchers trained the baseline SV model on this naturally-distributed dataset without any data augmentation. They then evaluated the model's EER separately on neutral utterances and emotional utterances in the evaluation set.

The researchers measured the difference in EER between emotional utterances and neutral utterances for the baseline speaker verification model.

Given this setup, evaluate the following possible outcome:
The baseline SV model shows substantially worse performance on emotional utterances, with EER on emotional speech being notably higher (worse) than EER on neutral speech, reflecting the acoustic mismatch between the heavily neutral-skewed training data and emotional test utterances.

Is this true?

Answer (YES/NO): NO